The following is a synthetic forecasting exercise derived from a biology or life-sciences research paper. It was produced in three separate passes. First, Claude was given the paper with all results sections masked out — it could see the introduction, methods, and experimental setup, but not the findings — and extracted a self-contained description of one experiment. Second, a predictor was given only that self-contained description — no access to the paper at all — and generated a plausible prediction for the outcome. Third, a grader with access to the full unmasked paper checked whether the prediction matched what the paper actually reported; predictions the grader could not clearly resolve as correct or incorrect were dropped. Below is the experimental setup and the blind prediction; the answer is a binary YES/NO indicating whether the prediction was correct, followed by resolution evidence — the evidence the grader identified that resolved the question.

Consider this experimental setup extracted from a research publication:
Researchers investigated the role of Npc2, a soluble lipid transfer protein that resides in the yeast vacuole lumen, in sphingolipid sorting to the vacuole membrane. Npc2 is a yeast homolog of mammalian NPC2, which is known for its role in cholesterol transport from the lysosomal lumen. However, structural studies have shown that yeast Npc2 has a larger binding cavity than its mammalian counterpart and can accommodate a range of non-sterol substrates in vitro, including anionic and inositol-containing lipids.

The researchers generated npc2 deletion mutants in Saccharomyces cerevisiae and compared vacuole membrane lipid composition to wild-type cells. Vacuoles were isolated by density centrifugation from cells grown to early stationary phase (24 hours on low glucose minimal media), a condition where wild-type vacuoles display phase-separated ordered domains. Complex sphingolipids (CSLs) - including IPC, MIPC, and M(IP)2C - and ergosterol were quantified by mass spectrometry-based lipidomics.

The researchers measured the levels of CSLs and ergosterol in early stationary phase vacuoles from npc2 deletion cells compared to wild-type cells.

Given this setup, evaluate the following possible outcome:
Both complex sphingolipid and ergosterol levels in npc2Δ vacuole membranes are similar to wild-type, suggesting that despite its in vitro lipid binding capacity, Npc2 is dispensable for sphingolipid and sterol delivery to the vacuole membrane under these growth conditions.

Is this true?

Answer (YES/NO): NO